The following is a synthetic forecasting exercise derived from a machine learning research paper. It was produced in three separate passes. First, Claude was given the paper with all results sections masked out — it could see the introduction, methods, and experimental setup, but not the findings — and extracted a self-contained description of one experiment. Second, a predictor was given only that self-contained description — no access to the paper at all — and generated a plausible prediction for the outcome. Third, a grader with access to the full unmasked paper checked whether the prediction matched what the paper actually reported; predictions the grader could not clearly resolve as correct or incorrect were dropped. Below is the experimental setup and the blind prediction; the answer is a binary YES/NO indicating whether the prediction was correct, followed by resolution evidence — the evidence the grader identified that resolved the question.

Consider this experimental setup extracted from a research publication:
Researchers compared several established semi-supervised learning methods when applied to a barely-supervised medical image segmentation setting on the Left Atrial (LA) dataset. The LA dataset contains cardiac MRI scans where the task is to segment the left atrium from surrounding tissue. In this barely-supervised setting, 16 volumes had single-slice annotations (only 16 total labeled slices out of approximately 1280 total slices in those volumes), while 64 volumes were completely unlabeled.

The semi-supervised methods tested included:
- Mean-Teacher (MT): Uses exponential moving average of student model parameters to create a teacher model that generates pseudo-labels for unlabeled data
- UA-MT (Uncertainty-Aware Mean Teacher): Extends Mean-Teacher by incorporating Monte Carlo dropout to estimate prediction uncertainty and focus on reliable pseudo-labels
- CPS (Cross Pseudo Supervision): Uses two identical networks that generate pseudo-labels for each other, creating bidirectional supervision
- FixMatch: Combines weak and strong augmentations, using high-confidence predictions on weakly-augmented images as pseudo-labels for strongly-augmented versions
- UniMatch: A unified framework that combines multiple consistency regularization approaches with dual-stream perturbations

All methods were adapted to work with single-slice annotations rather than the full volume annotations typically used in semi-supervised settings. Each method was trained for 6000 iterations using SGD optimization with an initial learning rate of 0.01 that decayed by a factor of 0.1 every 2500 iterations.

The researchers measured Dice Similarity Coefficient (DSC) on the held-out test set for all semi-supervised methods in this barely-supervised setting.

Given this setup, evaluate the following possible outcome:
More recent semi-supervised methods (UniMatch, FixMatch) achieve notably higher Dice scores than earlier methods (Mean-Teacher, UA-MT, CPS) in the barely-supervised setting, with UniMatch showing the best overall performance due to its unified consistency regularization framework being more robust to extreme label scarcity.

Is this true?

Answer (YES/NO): NO